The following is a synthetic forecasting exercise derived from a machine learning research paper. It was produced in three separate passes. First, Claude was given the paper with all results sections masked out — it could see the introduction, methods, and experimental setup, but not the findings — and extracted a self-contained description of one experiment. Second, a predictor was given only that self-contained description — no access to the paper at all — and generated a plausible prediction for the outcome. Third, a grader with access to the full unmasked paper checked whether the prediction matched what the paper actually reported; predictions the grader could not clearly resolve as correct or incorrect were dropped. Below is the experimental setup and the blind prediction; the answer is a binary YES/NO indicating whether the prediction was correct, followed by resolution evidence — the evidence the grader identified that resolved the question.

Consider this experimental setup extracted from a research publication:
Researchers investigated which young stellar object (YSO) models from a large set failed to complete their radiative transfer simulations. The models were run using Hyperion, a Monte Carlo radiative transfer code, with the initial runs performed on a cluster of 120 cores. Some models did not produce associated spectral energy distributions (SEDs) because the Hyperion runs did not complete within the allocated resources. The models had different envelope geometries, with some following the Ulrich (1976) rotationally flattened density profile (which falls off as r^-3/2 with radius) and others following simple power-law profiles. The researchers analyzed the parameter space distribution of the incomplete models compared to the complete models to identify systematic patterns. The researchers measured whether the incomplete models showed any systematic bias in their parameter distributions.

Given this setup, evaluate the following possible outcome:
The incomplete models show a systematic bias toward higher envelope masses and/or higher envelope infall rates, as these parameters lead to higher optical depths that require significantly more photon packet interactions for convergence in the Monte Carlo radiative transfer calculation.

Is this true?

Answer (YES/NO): YES